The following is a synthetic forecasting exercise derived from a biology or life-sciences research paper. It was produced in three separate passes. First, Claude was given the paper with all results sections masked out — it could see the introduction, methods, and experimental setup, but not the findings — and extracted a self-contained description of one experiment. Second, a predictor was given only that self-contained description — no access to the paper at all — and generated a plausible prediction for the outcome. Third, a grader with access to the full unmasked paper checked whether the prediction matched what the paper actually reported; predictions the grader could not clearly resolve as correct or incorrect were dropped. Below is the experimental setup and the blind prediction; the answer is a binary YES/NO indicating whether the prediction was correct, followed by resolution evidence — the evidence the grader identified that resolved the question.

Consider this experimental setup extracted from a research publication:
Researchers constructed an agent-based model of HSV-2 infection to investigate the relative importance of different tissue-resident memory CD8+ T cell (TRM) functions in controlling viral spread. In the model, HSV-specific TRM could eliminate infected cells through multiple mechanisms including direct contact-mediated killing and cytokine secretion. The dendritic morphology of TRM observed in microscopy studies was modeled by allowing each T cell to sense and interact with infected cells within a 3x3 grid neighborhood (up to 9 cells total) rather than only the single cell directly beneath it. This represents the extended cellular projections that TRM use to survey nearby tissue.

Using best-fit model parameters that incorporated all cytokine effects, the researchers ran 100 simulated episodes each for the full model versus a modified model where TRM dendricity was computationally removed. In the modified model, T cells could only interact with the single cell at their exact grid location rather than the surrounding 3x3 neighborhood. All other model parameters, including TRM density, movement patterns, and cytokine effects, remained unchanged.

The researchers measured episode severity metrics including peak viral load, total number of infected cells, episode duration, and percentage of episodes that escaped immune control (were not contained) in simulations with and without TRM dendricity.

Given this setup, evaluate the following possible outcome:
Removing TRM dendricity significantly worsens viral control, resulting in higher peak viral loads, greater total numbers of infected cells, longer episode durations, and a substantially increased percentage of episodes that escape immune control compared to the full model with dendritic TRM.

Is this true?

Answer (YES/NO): NO